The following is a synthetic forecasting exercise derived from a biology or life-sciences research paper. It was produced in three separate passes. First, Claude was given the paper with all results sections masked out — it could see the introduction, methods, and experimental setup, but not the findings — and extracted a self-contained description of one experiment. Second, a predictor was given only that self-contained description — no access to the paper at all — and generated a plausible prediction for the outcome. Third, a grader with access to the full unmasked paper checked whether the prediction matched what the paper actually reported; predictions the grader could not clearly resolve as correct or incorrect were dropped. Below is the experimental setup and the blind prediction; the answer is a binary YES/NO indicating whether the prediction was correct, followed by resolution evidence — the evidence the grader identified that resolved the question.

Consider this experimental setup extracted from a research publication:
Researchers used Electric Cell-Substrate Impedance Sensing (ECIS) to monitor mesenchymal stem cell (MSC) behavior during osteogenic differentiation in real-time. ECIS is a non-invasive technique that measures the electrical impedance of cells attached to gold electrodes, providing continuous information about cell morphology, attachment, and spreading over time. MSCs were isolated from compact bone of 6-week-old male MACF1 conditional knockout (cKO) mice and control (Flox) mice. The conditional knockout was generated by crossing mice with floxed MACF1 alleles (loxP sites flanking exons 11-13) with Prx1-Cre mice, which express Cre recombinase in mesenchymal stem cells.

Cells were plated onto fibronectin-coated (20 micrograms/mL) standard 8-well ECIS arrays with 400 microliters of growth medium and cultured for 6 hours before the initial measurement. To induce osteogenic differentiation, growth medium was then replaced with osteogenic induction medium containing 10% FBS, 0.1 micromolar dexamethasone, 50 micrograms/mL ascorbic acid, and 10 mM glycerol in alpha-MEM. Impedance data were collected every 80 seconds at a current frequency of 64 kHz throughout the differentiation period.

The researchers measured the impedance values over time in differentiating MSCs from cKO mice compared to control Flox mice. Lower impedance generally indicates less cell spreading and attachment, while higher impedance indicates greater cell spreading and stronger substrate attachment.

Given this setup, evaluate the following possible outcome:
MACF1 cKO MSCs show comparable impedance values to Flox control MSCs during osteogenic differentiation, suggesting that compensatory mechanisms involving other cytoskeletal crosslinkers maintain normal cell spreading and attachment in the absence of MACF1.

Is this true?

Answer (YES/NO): NO